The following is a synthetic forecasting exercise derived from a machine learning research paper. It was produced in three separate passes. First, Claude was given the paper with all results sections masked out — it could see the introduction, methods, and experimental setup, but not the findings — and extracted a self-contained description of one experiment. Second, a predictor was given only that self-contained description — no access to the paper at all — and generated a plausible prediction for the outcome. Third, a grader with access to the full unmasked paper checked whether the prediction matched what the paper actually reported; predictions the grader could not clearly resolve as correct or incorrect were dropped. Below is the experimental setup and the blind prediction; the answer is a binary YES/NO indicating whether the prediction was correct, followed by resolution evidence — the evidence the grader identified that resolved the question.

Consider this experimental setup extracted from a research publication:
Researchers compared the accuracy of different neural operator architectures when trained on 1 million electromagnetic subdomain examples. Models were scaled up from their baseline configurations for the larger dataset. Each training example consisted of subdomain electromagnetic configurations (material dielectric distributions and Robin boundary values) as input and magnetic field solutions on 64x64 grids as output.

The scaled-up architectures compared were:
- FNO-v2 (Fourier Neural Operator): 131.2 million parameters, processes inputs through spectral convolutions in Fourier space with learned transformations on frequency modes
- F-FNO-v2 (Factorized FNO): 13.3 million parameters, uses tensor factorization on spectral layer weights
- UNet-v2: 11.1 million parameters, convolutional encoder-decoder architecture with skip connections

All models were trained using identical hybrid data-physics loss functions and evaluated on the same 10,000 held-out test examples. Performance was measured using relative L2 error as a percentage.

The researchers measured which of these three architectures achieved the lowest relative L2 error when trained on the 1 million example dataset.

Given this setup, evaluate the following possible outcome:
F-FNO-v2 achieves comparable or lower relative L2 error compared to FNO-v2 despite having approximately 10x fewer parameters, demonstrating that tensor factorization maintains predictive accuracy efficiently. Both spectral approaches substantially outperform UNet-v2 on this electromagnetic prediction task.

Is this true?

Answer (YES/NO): NO